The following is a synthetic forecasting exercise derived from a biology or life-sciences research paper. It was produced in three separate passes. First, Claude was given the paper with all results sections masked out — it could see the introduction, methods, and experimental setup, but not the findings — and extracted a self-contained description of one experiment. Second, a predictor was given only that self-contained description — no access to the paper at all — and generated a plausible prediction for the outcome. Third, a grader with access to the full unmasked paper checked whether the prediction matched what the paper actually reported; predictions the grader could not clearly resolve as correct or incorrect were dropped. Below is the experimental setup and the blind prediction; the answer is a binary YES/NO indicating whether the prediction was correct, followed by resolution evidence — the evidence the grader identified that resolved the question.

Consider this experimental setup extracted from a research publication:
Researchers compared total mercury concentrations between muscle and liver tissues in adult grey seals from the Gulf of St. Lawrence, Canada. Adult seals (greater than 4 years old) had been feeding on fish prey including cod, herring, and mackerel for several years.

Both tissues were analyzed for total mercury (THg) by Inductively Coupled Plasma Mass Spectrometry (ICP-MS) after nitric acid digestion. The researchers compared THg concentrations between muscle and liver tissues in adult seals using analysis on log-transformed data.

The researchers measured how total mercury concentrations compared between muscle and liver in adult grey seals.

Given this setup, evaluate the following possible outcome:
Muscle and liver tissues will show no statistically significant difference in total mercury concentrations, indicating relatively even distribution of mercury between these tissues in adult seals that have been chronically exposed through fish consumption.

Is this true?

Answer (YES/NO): NO